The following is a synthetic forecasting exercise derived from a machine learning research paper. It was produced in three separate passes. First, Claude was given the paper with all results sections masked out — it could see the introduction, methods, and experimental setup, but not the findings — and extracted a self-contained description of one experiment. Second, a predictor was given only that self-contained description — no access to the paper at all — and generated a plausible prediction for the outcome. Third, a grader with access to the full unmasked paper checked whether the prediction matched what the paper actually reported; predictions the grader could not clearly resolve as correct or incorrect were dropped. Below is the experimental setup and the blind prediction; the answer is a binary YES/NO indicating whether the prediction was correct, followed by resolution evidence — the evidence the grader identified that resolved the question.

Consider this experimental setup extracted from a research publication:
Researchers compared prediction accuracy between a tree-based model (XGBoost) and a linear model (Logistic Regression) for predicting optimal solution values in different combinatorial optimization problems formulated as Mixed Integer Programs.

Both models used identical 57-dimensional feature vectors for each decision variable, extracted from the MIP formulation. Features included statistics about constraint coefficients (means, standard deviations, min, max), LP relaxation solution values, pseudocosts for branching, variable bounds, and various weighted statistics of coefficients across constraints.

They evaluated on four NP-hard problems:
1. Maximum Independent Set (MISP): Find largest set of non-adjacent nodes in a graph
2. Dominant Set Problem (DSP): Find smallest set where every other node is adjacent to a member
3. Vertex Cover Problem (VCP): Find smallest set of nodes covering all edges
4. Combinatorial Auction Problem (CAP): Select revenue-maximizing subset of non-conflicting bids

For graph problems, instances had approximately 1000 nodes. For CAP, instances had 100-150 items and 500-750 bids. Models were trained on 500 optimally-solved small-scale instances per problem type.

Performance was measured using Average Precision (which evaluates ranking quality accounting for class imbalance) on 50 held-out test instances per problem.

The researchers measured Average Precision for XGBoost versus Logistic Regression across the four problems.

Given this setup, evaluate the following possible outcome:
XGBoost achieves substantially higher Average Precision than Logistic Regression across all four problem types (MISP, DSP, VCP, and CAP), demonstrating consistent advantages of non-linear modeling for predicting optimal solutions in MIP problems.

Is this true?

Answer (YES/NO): NO